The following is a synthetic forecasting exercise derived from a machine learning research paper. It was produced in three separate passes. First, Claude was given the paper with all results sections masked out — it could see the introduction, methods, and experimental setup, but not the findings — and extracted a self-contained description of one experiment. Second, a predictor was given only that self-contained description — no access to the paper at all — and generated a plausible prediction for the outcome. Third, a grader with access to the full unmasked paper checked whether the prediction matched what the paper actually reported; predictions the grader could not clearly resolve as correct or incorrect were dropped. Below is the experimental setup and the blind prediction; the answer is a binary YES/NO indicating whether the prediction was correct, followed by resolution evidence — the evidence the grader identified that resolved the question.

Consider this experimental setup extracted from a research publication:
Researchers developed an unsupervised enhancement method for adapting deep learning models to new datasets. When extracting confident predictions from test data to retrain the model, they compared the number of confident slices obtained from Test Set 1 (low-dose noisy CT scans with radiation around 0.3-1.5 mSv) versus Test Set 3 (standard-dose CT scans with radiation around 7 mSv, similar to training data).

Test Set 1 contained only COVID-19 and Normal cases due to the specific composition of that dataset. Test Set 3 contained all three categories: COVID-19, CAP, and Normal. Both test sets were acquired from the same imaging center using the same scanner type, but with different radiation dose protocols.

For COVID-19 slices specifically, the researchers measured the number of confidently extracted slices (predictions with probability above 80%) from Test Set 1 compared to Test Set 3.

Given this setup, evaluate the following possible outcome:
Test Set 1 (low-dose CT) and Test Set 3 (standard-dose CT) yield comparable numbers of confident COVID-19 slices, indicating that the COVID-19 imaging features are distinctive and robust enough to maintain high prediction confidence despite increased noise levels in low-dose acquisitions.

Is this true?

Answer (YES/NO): NO